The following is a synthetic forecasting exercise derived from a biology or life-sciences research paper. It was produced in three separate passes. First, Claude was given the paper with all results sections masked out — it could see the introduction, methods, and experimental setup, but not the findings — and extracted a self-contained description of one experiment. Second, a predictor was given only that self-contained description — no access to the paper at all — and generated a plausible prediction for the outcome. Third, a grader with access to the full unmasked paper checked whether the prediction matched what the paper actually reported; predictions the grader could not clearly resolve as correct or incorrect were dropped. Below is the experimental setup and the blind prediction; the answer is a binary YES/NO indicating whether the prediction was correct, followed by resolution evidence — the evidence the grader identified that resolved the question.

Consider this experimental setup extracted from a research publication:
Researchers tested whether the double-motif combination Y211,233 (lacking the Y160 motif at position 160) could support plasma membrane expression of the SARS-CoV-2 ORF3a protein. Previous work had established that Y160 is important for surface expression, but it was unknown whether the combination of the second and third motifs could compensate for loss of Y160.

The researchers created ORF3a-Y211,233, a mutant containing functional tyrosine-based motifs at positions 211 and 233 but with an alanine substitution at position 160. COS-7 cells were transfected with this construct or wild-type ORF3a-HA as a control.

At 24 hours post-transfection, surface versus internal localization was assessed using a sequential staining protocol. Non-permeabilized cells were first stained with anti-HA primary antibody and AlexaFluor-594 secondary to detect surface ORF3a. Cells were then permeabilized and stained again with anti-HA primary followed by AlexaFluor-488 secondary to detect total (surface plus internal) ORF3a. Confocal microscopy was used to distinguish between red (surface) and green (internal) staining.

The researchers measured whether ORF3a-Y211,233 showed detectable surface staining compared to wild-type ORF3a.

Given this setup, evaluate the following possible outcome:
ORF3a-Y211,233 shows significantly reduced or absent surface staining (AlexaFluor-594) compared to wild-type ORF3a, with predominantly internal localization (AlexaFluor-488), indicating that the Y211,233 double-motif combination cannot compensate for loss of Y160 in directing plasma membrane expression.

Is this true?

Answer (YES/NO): YES